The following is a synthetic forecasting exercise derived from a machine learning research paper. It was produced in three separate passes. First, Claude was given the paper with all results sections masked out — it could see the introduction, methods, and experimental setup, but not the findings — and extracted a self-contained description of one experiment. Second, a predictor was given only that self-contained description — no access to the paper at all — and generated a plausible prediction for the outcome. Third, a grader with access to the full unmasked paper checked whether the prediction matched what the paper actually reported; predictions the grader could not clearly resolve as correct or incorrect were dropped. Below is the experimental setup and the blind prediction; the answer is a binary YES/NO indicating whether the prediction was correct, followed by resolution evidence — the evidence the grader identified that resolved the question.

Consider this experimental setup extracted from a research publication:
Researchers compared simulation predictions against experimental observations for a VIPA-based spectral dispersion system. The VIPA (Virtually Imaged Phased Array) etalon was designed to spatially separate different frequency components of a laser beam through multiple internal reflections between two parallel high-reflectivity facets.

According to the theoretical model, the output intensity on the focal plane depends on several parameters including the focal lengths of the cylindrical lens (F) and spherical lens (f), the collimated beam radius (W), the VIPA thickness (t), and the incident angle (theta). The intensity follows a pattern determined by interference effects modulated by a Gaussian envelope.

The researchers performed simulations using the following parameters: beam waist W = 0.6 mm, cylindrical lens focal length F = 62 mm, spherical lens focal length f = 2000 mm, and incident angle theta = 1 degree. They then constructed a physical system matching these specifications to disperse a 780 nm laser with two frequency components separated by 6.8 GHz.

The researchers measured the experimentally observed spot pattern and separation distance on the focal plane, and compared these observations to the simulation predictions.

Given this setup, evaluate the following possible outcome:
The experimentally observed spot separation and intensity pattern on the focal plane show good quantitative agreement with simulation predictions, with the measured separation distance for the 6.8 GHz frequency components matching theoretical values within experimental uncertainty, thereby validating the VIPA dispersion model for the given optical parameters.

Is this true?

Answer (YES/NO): YES